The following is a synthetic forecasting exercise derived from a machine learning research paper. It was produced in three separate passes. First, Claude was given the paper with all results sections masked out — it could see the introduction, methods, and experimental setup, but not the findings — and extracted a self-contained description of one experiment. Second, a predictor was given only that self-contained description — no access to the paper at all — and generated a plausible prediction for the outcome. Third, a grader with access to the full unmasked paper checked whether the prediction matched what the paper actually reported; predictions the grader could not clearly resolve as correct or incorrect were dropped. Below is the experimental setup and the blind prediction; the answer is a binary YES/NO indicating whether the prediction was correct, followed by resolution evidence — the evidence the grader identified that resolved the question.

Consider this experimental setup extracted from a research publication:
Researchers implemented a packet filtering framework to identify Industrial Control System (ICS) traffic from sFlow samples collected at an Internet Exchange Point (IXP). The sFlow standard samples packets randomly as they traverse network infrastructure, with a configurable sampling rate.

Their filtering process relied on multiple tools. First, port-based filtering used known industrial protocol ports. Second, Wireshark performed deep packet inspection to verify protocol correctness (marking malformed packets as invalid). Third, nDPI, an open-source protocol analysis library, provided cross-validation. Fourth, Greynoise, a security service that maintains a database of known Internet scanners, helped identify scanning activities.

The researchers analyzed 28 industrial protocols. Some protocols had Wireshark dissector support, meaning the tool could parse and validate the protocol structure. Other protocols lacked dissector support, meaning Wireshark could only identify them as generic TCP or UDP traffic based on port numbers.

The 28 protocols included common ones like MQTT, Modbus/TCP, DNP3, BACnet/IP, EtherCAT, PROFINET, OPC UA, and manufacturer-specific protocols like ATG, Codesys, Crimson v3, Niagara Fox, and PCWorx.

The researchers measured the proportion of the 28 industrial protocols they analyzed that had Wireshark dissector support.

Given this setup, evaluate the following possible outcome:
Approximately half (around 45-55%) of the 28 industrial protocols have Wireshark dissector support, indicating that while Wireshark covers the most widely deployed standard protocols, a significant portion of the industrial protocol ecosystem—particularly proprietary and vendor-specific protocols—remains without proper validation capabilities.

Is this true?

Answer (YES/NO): NO